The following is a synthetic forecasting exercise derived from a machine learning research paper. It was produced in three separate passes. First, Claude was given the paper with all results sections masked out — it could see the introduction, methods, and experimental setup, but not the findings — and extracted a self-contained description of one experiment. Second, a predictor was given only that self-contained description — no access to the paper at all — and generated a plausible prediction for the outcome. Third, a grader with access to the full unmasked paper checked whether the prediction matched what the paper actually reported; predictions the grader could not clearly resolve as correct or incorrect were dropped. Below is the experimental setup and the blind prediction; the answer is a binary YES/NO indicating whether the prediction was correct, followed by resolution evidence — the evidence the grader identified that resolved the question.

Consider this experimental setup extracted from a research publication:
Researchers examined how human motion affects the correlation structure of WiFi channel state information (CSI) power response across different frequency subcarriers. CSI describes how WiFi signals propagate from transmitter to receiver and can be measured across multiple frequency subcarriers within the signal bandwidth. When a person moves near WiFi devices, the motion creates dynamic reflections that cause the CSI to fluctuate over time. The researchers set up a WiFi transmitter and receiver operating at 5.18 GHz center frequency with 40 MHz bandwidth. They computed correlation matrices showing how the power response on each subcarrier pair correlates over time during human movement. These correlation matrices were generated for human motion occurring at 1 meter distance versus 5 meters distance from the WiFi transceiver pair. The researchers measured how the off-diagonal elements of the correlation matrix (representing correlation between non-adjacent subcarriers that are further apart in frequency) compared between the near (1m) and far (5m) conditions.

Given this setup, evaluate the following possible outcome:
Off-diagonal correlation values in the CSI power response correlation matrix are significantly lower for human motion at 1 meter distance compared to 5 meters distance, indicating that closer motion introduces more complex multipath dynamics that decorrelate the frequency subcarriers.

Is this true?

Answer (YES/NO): NO